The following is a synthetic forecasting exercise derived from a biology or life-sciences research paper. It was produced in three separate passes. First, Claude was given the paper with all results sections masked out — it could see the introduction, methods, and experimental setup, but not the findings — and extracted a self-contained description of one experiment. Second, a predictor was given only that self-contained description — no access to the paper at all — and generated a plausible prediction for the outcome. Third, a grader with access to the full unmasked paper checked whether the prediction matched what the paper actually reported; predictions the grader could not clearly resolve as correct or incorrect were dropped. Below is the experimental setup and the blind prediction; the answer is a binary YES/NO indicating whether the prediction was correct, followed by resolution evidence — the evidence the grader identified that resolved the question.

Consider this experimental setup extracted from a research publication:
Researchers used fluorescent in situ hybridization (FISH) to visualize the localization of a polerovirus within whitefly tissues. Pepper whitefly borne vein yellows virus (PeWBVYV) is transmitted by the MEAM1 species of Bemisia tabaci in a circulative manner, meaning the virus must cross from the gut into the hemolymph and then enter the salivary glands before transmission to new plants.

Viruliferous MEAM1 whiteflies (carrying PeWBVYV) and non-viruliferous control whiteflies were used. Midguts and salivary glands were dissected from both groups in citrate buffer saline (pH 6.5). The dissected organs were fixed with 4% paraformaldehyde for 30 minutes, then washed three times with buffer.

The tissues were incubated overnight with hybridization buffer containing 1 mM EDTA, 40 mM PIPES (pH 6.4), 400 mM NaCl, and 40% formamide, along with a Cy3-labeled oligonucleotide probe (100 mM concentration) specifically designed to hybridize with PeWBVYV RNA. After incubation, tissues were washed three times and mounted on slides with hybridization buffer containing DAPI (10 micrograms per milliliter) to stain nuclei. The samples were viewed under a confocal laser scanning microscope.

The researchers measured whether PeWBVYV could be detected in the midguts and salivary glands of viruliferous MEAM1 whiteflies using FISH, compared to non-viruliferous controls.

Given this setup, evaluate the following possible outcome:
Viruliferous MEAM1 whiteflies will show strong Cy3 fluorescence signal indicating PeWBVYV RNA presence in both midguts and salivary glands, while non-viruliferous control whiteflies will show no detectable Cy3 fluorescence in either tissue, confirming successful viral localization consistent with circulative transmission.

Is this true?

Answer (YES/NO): NO